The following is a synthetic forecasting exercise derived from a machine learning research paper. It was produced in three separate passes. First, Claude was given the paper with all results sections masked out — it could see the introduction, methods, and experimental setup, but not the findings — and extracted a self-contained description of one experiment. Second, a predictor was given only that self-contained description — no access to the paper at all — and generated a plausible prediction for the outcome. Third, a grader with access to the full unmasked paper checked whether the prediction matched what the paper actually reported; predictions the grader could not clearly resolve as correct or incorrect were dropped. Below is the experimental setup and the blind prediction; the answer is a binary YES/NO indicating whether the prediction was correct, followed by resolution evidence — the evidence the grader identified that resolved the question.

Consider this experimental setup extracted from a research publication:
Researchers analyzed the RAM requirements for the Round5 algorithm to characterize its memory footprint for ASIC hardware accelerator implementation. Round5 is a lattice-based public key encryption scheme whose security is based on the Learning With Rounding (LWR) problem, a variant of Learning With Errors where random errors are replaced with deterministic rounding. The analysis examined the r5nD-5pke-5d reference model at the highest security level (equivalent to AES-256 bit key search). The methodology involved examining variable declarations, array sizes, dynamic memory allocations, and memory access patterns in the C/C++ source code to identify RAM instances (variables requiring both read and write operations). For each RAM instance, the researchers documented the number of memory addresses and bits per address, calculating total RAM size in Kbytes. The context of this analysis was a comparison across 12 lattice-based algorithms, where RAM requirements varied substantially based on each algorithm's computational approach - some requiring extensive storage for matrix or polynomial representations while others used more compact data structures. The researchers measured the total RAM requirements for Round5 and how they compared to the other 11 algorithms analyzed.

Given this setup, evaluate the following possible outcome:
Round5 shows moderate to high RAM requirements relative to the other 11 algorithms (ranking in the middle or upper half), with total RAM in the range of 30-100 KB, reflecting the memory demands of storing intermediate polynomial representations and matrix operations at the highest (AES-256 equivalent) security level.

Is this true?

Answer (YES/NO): NO